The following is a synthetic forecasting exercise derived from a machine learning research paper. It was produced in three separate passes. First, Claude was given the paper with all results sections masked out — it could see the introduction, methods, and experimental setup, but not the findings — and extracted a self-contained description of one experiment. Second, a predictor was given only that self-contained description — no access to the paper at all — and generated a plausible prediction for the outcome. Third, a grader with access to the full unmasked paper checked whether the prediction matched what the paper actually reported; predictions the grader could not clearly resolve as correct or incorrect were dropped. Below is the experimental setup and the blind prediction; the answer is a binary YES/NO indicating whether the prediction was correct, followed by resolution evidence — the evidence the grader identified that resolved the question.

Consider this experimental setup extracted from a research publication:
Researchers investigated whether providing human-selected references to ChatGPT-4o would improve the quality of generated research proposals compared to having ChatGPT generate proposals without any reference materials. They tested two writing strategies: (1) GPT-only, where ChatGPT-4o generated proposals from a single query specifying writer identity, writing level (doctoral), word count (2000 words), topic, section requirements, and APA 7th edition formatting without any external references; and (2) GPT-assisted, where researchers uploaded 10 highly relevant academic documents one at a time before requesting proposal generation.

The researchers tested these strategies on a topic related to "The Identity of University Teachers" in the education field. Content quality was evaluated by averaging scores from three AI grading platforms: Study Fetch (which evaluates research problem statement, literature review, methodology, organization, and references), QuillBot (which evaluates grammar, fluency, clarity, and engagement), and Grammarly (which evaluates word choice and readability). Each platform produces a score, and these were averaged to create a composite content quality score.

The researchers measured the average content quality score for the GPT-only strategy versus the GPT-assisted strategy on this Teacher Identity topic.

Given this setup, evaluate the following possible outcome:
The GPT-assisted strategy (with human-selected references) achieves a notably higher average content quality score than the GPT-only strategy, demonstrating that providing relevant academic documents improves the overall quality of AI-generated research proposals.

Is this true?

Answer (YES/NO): NO